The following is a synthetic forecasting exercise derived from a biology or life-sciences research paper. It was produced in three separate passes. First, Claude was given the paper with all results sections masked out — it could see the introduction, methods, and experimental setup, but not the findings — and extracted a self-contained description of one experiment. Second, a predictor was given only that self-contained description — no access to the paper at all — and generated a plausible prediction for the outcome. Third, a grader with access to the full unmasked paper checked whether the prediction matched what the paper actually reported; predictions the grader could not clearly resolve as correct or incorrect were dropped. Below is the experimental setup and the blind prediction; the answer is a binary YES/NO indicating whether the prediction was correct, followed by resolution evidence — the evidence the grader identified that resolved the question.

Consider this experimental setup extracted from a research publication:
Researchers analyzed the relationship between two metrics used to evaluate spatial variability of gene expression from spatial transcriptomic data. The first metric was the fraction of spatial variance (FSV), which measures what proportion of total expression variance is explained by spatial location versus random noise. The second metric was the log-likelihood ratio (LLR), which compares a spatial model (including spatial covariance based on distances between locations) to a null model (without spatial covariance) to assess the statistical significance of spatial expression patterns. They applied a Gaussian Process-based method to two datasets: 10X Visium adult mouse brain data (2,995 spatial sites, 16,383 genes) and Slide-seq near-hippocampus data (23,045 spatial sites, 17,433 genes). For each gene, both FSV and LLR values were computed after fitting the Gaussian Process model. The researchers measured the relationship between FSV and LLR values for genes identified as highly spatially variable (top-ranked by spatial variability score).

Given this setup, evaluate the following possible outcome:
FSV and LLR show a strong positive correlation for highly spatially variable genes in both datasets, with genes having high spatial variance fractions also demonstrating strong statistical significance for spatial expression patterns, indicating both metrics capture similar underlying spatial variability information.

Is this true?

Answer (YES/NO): YES